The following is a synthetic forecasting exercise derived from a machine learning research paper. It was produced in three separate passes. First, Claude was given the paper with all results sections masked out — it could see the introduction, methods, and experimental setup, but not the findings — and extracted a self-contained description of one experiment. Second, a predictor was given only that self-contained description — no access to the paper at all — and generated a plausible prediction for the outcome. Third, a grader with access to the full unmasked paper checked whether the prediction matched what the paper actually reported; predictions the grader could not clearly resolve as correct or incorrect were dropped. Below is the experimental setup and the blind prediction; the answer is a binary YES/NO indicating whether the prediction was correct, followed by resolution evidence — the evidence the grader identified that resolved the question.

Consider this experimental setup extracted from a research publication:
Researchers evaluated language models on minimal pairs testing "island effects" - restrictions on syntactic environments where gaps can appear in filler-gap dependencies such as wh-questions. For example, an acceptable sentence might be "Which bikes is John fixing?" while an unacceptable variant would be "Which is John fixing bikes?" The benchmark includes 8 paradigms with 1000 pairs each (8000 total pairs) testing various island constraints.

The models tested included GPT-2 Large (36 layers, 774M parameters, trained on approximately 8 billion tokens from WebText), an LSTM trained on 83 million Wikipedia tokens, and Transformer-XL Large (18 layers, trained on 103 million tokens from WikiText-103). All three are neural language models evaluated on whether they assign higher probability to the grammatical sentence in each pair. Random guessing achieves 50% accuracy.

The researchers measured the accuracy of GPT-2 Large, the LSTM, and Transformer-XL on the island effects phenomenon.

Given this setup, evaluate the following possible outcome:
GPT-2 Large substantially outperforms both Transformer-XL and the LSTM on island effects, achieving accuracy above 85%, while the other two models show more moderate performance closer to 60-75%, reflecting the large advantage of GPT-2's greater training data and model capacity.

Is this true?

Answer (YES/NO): NO